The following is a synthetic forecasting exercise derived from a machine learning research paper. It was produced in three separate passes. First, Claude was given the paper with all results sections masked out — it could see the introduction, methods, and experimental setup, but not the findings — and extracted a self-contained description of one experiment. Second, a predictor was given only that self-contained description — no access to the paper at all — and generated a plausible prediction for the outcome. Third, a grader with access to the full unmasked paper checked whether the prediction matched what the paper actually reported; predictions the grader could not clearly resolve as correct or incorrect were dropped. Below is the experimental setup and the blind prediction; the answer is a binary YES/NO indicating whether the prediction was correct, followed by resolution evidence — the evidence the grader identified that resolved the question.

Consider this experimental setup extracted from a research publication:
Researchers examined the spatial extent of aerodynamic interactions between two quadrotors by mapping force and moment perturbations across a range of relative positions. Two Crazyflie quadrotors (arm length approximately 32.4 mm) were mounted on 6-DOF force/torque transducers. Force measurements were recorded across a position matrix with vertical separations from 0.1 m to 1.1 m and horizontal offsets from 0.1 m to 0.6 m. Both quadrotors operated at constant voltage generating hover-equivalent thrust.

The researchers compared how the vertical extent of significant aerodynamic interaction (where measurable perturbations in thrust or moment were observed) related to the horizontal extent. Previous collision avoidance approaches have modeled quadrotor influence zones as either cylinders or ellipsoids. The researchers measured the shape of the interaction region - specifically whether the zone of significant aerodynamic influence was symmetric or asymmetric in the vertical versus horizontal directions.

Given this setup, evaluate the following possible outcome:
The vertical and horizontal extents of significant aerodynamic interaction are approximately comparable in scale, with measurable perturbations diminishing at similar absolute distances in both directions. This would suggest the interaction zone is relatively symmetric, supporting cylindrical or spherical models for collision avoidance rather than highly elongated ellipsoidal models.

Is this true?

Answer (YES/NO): NO